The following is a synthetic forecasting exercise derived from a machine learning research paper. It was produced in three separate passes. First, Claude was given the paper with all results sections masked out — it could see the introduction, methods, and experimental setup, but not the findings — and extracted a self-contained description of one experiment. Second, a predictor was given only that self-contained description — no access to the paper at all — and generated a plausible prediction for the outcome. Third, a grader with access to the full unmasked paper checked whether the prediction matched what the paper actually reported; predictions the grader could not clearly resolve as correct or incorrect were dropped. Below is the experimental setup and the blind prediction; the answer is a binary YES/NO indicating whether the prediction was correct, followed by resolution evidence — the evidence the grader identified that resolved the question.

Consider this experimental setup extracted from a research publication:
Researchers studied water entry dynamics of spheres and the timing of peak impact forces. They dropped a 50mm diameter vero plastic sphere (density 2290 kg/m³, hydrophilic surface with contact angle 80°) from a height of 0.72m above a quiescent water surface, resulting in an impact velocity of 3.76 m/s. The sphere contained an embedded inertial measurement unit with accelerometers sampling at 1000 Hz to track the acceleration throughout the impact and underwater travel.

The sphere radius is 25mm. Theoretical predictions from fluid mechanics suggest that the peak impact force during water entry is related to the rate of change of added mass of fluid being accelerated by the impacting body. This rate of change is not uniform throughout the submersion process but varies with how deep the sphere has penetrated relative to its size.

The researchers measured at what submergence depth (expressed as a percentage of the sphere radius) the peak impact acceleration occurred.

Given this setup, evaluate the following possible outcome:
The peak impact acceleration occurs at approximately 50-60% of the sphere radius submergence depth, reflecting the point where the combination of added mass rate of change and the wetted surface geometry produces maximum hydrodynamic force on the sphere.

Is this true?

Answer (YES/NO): NO